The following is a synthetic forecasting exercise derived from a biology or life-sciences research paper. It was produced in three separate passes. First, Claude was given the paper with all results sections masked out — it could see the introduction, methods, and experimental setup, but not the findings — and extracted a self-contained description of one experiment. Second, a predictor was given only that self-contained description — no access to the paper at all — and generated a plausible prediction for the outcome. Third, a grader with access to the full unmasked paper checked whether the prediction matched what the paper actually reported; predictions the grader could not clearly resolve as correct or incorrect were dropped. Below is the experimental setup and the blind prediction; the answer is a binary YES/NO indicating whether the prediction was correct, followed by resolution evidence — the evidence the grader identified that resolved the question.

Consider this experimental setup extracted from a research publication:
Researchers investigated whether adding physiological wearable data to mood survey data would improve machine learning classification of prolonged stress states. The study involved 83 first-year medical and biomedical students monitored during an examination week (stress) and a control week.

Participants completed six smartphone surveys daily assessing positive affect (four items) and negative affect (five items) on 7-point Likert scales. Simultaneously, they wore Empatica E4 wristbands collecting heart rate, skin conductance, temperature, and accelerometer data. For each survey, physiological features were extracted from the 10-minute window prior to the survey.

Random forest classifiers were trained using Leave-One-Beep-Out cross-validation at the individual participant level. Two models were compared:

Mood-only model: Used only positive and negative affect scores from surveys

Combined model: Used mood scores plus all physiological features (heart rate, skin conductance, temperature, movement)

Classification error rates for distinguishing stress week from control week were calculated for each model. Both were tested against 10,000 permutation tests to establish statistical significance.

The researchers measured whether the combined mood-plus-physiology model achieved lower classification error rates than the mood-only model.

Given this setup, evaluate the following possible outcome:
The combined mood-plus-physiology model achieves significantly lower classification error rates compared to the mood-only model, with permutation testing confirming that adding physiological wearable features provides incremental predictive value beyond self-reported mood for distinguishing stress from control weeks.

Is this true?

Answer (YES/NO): NO